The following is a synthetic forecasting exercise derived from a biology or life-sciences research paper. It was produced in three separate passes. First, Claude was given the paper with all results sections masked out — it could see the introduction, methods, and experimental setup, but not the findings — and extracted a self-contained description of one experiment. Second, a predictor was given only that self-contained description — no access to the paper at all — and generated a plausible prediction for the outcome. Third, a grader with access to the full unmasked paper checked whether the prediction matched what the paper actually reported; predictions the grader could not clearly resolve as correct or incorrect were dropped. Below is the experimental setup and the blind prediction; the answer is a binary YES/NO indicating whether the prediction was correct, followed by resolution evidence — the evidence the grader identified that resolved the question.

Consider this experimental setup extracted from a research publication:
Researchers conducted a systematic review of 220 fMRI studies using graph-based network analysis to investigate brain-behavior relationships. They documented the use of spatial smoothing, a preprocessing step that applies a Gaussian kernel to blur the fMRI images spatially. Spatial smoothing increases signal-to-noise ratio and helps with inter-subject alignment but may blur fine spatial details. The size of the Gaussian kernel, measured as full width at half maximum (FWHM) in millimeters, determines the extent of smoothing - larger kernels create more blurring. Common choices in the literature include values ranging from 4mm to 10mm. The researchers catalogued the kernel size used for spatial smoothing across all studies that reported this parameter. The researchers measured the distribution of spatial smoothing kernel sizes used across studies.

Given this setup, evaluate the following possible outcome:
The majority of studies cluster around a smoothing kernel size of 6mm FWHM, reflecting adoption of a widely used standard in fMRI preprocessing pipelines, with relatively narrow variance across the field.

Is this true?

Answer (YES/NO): NO